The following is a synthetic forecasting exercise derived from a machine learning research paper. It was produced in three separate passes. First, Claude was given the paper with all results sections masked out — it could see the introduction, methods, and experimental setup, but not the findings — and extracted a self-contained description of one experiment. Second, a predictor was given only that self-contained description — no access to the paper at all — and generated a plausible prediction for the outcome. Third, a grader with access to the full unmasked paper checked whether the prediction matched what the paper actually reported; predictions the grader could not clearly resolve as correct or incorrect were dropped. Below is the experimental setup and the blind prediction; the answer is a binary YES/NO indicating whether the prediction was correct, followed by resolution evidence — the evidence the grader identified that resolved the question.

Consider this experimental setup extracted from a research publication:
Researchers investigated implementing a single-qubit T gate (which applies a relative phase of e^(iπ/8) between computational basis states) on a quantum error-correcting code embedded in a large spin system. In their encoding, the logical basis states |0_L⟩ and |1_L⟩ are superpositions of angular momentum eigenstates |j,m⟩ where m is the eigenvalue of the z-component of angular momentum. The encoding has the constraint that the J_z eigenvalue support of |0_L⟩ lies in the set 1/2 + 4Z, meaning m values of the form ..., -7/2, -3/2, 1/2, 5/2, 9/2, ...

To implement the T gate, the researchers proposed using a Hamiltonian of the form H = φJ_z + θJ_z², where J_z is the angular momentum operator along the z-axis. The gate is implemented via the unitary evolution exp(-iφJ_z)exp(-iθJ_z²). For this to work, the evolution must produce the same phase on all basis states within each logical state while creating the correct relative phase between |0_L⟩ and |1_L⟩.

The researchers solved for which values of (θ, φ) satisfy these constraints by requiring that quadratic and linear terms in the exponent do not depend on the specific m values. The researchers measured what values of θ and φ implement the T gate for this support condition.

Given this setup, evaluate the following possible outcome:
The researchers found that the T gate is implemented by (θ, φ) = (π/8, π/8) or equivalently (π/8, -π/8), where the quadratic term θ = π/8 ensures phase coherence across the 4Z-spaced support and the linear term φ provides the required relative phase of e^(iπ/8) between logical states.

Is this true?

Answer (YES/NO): NO